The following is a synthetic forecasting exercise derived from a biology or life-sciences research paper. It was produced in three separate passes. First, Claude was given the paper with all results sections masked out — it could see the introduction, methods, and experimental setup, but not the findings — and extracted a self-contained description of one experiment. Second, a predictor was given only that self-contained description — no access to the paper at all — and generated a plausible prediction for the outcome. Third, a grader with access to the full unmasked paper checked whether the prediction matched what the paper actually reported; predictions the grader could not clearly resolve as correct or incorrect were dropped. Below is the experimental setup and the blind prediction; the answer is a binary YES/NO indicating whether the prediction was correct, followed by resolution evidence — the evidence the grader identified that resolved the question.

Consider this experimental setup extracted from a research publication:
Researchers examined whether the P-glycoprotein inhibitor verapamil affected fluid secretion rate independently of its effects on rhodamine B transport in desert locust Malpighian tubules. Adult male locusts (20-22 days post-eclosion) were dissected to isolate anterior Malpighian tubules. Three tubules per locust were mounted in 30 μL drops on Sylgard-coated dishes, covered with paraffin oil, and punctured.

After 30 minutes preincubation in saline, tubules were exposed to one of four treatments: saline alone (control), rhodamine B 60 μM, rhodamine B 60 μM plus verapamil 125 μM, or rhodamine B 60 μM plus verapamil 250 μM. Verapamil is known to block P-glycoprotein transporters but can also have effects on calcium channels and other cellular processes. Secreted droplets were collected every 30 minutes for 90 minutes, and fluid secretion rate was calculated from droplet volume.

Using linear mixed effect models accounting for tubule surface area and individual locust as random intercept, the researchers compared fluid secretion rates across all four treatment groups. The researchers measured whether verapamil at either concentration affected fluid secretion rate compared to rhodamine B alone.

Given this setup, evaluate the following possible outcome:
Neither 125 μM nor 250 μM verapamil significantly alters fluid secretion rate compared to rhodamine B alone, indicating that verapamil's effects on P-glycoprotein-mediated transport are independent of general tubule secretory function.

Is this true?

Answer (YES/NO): YES